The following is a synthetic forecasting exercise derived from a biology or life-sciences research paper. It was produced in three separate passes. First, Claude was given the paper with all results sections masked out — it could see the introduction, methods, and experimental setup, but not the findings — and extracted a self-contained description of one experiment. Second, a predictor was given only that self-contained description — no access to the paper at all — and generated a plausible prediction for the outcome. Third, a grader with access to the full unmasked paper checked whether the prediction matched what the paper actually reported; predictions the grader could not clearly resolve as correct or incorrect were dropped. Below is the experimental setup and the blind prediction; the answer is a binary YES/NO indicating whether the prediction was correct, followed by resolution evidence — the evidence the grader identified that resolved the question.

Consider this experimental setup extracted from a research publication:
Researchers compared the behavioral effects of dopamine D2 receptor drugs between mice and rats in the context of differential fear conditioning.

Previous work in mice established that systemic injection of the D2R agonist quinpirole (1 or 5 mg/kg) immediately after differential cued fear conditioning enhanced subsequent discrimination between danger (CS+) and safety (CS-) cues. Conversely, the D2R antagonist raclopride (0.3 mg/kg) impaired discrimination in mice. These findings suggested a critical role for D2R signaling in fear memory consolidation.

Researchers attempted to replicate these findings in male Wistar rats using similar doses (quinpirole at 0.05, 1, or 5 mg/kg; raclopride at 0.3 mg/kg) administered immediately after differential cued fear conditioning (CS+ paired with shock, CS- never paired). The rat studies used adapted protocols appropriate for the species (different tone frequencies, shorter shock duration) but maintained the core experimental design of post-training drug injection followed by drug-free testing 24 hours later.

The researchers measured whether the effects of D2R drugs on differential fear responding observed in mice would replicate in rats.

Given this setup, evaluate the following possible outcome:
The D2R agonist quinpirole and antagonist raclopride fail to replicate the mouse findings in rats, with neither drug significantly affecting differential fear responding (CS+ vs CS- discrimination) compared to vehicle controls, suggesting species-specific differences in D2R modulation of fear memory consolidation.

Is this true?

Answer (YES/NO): YES